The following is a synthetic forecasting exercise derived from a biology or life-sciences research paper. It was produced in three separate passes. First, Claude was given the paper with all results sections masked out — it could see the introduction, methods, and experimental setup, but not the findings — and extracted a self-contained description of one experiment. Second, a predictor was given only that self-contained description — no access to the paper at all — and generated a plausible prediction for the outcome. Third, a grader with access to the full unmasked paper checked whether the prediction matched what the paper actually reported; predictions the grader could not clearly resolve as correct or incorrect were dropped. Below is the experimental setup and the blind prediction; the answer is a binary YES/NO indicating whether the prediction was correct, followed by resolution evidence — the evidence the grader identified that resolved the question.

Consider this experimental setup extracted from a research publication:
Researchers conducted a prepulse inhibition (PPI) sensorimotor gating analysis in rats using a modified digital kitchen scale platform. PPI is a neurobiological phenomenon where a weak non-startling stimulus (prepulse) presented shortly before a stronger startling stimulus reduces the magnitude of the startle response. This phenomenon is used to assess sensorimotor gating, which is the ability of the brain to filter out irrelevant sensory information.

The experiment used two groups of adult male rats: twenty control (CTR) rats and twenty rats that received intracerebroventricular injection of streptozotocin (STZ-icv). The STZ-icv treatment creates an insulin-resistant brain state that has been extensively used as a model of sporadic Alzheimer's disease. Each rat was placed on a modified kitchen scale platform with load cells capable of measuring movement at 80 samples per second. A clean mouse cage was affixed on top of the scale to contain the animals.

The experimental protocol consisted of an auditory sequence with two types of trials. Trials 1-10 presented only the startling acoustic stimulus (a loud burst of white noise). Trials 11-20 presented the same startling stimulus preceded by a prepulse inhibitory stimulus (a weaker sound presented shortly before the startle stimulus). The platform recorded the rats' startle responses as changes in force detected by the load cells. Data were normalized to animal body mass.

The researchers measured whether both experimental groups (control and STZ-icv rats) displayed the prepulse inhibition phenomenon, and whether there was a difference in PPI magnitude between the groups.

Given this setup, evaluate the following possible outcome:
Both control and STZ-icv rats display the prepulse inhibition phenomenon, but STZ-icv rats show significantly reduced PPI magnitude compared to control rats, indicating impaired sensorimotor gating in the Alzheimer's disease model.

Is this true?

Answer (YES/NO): NO